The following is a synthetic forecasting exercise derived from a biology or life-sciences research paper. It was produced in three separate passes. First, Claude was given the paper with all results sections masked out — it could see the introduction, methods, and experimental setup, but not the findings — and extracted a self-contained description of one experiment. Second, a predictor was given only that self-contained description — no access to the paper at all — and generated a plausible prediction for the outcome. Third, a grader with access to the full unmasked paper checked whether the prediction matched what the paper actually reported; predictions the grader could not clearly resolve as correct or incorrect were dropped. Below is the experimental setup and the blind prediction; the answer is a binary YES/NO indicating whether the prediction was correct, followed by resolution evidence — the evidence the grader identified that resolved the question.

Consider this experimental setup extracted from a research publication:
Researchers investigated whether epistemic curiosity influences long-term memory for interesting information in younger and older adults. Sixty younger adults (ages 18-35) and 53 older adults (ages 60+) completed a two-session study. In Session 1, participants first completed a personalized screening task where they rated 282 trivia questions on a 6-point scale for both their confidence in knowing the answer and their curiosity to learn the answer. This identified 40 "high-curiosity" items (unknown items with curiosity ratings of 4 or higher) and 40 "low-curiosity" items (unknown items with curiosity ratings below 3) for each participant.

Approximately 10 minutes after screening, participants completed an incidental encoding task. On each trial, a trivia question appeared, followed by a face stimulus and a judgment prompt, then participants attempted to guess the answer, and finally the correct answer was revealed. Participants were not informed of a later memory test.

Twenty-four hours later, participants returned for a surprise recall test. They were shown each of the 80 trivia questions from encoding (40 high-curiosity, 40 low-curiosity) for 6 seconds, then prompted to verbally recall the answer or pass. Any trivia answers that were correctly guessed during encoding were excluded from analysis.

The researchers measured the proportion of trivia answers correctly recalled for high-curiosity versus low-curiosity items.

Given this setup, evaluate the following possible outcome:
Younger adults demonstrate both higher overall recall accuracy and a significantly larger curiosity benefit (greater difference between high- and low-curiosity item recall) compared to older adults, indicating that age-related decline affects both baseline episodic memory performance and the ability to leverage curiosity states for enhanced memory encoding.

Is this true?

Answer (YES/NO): NO